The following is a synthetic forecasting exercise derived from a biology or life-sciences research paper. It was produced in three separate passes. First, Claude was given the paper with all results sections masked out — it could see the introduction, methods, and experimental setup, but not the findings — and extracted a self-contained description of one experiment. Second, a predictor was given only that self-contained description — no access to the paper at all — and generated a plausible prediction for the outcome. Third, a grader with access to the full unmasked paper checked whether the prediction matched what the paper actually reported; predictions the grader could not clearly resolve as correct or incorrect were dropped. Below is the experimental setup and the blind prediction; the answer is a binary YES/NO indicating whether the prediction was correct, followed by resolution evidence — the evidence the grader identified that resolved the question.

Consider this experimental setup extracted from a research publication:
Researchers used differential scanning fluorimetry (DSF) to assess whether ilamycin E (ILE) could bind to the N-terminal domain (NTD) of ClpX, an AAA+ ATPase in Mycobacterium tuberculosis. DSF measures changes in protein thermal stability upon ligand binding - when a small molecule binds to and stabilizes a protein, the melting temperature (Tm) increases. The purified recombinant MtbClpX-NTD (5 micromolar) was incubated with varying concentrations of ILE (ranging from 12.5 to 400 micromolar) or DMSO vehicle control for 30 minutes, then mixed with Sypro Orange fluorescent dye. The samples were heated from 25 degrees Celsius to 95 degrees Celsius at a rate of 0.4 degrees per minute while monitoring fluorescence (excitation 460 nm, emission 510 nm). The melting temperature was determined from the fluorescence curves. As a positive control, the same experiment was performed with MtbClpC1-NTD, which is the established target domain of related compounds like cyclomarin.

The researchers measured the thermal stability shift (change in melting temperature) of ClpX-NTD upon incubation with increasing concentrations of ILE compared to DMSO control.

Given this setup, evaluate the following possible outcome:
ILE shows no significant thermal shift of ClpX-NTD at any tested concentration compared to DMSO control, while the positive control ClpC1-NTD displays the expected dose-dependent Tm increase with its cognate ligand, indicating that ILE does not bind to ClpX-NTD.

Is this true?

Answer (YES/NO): NO